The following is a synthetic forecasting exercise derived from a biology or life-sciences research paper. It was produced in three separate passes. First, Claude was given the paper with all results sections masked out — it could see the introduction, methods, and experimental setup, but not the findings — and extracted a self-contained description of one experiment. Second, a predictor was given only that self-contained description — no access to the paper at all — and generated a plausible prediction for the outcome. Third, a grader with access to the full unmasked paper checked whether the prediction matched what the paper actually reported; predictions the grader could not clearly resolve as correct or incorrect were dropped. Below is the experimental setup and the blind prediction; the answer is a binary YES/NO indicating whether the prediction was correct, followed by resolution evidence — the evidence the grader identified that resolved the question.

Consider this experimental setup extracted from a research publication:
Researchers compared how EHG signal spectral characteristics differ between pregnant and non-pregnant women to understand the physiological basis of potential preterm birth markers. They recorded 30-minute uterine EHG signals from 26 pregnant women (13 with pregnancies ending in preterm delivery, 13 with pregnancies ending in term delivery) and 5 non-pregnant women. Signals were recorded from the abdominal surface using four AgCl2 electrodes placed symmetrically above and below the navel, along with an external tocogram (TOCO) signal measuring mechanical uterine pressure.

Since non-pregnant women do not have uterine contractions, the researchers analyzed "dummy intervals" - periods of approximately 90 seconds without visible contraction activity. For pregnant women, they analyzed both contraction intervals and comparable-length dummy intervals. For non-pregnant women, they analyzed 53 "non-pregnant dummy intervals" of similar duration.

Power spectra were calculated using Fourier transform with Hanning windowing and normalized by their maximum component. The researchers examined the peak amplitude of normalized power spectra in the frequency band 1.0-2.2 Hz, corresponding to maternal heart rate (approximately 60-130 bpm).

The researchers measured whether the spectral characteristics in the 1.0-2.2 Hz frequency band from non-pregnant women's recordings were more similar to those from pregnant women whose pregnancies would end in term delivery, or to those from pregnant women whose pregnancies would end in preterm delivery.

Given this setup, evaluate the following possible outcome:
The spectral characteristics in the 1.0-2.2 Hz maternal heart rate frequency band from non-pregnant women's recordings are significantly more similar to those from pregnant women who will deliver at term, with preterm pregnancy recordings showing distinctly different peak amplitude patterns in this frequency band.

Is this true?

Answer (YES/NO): NO